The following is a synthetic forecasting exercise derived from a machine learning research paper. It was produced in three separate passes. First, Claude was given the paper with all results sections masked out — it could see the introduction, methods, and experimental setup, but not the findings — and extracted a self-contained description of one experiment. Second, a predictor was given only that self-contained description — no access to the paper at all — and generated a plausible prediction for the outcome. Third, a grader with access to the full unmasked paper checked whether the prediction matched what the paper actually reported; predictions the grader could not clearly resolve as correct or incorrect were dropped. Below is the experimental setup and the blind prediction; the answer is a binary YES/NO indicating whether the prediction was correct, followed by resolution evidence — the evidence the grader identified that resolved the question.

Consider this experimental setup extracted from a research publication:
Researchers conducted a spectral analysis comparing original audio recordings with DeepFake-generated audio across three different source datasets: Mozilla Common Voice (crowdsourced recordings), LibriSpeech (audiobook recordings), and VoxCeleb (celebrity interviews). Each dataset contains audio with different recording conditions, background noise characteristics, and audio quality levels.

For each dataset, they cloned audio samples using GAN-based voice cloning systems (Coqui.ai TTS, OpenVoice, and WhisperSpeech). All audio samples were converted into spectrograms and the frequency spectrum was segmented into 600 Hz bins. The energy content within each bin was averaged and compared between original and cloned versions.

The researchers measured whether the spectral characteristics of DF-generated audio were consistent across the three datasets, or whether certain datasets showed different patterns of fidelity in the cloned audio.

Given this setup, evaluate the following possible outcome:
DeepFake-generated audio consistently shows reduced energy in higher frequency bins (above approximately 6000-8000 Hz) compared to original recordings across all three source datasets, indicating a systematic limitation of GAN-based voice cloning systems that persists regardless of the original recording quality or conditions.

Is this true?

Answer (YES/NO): YES